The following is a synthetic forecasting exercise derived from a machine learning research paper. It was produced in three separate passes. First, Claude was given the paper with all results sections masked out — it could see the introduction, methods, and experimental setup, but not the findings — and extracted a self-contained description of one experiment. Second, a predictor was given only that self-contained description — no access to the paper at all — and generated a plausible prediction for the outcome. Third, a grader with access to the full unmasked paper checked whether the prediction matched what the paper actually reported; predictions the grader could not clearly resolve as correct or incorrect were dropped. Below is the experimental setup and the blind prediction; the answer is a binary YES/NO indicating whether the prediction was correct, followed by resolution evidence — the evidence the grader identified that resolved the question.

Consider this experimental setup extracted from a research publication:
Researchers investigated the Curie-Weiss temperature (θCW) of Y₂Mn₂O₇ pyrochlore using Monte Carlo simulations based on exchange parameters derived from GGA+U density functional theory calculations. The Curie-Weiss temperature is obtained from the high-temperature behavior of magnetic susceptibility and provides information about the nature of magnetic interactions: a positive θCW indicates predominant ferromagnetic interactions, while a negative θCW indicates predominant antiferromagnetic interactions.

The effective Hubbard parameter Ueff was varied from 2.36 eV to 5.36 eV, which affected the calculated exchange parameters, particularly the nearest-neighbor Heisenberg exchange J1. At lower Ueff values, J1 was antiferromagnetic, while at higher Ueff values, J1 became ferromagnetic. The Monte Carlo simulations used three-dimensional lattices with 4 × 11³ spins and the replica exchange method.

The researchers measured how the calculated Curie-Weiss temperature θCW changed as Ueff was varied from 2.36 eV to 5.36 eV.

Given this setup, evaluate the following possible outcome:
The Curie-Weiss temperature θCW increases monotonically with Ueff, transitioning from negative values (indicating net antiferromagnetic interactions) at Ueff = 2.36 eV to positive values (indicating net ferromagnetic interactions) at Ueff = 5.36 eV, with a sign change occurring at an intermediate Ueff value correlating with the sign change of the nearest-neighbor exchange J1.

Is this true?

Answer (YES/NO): YES